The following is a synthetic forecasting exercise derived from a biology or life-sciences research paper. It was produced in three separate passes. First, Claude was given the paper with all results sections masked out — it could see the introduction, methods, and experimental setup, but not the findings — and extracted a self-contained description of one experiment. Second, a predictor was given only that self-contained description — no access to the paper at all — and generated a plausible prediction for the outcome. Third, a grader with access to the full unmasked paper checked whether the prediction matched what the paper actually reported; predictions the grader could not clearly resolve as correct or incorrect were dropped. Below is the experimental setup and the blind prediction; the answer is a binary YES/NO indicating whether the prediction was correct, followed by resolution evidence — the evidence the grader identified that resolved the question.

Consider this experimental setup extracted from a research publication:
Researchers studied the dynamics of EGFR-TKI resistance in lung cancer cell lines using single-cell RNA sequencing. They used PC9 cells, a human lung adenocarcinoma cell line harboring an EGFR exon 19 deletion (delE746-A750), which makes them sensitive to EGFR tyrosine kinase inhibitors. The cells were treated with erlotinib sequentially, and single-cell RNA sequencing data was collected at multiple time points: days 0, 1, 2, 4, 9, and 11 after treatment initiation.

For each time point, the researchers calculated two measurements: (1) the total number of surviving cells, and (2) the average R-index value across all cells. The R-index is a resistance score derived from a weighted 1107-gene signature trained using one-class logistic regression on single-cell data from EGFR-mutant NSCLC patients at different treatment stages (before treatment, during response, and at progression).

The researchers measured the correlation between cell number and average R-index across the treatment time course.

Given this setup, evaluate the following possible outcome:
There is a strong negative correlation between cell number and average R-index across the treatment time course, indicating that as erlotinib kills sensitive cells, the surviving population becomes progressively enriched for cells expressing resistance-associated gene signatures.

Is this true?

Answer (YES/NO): YES